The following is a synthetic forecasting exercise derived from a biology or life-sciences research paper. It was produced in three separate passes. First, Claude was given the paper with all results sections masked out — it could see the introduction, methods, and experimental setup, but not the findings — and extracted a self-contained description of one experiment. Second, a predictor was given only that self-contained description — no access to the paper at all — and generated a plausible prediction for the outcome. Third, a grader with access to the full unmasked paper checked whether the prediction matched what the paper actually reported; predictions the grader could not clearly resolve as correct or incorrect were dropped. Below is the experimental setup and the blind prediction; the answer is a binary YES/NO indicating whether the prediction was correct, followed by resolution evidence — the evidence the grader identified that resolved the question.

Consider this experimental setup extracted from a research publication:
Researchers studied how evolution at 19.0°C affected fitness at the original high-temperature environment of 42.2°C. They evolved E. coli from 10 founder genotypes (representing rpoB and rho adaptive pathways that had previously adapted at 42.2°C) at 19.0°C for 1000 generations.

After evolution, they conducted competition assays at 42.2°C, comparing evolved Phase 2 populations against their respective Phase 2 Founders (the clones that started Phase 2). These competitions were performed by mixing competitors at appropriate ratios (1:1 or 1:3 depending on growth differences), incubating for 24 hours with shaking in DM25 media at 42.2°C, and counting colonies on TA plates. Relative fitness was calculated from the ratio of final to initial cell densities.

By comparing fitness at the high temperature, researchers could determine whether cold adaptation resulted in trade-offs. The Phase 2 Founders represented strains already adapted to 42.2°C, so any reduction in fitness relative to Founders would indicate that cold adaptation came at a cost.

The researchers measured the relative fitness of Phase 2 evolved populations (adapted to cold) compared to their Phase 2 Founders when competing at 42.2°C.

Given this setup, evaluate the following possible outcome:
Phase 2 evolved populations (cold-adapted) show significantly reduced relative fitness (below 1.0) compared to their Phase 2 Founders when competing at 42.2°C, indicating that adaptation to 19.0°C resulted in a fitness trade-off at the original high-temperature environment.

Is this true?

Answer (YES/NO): YES